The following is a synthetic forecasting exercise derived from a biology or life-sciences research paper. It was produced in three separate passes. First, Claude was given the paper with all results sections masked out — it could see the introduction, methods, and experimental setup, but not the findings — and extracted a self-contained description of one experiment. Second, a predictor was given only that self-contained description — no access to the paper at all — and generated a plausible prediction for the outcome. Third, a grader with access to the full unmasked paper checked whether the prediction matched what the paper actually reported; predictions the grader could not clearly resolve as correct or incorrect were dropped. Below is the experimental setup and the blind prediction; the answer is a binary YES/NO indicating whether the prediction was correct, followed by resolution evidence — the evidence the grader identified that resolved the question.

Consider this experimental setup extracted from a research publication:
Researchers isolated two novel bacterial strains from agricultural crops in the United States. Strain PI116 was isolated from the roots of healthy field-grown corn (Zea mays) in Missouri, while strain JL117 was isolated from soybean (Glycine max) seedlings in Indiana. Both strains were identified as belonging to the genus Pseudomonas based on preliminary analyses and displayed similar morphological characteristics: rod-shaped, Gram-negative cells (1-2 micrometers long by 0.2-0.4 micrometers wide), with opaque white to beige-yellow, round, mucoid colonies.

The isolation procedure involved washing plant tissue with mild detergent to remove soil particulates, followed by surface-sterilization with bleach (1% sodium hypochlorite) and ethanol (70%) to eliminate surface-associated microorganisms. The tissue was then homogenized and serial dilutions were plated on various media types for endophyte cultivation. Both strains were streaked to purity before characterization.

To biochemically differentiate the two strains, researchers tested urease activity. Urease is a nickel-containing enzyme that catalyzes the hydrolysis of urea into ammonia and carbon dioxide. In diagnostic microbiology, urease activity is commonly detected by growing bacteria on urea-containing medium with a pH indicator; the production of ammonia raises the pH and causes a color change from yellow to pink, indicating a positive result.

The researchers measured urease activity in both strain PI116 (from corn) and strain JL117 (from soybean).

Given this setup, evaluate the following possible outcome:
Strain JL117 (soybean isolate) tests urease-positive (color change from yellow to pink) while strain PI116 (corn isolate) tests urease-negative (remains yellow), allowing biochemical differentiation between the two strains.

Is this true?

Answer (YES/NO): NO